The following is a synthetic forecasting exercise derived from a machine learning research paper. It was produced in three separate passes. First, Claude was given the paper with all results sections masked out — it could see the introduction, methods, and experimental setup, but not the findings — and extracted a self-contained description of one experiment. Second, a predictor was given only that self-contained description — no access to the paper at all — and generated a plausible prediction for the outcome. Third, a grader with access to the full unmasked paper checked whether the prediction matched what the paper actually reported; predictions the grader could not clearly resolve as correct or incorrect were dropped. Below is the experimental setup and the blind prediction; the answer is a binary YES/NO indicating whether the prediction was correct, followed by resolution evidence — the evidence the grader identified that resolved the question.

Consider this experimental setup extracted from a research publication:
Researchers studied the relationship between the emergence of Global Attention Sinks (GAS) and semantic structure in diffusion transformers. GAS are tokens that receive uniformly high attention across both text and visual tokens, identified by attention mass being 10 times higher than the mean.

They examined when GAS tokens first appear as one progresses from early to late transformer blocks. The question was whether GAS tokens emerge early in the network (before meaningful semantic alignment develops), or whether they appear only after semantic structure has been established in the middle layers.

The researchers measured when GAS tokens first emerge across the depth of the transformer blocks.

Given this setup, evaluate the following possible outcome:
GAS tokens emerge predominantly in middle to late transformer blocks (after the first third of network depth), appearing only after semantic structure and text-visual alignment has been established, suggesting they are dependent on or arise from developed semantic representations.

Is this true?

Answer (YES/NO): YES